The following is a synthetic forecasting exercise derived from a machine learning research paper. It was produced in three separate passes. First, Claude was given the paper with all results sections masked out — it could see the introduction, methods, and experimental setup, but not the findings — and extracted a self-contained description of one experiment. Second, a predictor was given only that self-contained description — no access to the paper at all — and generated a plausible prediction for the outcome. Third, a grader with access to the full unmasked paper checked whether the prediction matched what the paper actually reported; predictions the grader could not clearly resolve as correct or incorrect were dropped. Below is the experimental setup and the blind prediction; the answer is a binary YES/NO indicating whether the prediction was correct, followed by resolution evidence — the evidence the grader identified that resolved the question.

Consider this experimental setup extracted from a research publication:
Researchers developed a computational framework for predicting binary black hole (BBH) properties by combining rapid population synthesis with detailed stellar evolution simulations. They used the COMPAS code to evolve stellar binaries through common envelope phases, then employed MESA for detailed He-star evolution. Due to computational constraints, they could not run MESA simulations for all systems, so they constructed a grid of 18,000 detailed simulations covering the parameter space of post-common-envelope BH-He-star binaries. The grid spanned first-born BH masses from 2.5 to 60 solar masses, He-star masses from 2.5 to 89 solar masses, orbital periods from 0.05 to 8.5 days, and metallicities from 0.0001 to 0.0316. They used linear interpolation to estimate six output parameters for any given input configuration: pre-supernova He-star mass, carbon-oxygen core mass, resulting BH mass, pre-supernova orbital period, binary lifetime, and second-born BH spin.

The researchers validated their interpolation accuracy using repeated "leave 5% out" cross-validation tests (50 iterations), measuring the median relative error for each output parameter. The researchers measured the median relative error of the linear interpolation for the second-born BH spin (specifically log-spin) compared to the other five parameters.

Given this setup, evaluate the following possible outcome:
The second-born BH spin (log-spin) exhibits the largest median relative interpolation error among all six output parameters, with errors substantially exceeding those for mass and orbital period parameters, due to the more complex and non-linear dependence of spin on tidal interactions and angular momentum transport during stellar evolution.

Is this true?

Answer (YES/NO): YES